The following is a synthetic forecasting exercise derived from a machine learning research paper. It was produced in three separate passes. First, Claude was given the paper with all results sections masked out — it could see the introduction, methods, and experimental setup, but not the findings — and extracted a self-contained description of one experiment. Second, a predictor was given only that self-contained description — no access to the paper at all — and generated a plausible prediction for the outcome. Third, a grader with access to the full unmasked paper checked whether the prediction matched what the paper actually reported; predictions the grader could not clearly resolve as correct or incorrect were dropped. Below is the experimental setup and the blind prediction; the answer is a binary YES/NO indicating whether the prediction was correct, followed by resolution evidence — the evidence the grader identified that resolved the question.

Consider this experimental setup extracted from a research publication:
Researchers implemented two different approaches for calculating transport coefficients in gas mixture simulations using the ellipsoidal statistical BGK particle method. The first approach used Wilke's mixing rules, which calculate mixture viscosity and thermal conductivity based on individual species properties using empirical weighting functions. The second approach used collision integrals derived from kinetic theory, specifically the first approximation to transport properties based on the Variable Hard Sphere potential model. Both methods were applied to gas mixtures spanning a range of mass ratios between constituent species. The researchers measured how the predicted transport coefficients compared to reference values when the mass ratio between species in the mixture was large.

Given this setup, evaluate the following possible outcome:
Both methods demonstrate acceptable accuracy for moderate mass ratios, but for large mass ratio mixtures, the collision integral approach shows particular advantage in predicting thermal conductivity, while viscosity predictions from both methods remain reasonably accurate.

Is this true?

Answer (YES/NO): NO